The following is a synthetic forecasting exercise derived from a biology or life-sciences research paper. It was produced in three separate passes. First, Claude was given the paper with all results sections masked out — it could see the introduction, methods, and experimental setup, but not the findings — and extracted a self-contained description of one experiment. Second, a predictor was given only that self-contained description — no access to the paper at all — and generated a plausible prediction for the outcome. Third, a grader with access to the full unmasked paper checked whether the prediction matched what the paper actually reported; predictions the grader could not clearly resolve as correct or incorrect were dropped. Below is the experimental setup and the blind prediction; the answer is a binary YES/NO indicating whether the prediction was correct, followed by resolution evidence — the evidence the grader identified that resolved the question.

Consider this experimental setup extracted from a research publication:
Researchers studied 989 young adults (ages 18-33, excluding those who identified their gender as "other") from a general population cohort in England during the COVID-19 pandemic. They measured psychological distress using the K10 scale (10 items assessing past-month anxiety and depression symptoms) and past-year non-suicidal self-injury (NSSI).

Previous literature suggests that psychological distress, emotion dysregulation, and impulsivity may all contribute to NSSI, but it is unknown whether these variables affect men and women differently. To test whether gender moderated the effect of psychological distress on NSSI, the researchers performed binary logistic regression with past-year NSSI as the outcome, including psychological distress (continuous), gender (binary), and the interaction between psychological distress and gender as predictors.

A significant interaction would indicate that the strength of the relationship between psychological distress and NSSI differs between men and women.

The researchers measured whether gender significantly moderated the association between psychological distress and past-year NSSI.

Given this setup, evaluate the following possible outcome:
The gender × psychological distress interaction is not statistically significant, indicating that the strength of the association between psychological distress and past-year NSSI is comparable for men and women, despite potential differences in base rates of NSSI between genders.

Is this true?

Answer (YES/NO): YES